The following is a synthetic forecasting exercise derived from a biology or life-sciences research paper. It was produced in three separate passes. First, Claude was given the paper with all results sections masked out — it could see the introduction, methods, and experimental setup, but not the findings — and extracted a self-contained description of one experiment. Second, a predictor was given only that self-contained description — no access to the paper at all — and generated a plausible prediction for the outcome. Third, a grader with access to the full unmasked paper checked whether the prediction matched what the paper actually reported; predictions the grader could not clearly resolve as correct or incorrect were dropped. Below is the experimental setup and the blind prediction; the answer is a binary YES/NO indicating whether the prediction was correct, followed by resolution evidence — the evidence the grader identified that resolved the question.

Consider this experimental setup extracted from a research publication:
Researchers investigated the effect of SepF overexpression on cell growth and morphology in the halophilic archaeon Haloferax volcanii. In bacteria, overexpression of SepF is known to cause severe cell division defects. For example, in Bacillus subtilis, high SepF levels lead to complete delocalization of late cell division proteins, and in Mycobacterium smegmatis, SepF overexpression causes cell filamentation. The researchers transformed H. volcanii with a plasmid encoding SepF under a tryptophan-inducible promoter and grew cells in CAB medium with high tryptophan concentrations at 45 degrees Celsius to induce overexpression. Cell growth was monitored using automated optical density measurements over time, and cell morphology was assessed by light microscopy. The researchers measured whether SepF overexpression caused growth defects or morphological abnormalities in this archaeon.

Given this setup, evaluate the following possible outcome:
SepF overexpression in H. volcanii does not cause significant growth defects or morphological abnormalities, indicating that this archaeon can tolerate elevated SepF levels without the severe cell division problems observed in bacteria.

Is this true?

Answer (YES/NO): YES